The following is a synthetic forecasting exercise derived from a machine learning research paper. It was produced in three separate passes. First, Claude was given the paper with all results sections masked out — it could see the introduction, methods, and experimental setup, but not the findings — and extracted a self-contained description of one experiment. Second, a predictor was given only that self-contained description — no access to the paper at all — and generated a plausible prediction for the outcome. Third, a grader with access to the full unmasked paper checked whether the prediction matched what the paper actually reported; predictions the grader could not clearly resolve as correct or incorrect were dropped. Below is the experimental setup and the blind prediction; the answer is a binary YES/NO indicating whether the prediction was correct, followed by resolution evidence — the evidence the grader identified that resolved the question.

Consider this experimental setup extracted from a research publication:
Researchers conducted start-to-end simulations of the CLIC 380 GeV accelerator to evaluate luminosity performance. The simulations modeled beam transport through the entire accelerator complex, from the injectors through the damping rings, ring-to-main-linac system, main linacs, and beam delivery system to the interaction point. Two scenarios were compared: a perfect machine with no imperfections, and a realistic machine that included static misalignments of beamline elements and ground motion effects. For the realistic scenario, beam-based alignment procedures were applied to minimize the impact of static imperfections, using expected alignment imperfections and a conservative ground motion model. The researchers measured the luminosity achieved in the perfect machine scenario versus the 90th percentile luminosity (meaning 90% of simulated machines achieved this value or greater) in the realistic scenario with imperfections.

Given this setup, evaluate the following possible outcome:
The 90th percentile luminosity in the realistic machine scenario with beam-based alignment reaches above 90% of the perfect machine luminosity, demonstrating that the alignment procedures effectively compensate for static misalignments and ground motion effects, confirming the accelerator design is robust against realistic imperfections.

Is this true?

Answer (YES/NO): NO